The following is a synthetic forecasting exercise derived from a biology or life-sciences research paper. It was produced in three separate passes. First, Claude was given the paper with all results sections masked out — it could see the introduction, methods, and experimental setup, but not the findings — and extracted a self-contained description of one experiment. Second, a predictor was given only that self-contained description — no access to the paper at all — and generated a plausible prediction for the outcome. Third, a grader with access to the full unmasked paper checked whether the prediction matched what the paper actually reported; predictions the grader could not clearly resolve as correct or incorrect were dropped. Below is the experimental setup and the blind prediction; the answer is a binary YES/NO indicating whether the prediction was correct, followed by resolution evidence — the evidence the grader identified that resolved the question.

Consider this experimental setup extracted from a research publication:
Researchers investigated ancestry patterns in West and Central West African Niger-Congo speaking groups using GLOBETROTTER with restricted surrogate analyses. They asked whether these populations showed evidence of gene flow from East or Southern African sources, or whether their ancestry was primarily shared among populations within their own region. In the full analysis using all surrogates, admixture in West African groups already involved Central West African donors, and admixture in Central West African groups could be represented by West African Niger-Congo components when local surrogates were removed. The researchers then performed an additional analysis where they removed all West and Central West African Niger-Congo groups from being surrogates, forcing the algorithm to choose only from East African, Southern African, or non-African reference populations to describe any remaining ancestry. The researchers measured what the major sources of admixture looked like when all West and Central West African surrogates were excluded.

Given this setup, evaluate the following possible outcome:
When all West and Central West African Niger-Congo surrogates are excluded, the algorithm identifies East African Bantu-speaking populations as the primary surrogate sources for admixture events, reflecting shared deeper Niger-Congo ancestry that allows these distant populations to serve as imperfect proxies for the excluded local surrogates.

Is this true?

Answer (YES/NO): NO